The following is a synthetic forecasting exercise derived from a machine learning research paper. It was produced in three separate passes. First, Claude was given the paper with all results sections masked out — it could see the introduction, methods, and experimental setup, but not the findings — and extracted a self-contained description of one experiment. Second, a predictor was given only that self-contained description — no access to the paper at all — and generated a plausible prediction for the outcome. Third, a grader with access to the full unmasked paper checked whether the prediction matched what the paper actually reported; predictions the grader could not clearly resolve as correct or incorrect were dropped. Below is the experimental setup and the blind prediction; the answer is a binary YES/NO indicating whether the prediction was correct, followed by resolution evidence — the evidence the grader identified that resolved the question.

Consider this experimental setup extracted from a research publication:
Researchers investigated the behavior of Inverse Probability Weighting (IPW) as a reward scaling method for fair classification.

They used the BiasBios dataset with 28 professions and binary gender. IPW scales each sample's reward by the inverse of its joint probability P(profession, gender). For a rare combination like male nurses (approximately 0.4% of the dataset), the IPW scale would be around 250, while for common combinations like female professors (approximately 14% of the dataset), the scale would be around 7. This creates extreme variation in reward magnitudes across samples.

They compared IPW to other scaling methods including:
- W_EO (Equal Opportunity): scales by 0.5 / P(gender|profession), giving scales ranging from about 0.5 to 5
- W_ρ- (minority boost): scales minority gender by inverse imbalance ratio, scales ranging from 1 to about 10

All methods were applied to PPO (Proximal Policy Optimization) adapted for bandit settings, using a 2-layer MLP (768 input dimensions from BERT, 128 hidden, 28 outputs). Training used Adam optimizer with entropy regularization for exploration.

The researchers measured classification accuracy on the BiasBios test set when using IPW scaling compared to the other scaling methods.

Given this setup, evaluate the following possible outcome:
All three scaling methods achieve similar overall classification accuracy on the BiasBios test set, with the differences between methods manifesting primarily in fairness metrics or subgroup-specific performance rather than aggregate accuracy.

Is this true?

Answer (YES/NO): NO